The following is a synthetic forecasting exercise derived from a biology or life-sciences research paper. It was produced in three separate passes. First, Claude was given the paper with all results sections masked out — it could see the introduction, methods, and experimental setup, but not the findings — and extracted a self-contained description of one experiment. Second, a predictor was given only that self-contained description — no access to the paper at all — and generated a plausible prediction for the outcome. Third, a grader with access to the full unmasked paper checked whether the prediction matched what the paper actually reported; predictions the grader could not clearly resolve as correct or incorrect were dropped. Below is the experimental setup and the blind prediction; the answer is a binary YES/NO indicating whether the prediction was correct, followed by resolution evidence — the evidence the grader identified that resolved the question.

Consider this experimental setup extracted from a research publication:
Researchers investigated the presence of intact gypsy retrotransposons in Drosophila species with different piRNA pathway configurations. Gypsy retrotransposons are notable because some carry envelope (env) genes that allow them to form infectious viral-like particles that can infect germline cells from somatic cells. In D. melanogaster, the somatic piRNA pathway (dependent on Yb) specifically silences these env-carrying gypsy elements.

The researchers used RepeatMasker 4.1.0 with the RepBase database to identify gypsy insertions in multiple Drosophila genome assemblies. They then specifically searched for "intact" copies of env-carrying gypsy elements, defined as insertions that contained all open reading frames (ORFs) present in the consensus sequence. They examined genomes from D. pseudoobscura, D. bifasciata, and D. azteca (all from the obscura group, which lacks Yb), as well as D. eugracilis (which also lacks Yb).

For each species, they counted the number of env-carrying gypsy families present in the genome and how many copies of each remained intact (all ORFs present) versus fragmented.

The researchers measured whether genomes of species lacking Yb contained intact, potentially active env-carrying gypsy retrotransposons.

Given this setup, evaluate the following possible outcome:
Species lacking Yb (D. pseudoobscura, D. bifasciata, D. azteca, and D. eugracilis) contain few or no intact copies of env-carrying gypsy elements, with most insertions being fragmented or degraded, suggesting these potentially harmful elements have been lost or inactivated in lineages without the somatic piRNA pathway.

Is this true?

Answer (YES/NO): NO